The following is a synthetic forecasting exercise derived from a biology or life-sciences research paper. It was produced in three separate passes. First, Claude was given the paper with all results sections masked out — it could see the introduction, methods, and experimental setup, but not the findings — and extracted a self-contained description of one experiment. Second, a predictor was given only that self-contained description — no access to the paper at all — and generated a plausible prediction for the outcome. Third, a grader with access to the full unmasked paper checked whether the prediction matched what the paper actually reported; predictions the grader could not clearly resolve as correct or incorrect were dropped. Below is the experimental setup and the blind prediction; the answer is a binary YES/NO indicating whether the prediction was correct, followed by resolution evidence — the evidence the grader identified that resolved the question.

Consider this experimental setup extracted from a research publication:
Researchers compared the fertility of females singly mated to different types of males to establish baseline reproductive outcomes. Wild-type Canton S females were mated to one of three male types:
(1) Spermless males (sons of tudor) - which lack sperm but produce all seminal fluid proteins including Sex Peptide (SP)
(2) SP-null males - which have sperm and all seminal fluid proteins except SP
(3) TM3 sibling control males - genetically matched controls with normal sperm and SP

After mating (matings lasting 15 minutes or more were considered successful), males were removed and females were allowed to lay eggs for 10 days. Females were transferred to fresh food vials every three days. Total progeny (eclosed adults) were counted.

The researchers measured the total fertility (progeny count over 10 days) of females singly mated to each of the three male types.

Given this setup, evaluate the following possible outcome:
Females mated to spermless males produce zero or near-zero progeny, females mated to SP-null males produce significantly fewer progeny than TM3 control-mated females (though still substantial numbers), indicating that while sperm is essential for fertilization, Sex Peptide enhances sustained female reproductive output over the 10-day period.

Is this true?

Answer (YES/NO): YES